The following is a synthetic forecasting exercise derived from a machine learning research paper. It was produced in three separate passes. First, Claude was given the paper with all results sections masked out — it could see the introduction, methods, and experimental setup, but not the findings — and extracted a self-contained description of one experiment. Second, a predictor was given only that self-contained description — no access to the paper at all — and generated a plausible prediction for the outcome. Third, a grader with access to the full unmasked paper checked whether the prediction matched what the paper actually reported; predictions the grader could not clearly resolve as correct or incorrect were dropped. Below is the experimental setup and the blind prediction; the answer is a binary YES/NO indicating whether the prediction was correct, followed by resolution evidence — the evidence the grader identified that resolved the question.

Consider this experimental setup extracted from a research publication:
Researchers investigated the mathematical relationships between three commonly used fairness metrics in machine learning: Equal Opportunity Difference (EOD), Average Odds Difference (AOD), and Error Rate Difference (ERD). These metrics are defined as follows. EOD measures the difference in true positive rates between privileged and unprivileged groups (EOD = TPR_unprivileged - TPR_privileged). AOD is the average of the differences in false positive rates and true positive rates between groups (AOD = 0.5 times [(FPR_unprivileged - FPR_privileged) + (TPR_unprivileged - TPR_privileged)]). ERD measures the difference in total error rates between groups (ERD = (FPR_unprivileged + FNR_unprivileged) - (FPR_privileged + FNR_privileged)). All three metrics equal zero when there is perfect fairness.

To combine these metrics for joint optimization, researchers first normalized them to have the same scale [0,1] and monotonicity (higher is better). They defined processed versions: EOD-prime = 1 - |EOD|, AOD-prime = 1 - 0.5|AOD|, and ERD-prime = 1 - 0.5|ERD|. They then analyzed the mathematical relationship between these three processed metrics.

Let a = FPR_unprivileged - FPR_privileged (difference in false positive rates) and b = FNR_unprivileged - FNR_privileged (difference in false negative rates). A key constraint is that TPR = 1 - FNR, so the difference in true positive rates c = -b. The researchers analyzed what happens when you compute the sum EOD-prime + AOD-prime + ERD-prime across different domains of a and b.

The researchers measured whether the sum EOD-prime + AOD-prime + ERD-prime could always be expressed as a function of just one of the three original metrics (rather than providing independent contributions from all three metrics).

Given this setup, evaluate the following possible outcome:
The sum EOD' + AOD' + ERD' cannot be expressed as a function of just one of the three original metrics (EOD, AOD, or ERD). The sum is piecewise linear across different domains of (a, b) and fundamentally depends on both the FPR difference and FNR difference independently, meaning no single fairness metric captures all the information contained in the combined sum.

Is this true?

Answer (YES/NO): NO